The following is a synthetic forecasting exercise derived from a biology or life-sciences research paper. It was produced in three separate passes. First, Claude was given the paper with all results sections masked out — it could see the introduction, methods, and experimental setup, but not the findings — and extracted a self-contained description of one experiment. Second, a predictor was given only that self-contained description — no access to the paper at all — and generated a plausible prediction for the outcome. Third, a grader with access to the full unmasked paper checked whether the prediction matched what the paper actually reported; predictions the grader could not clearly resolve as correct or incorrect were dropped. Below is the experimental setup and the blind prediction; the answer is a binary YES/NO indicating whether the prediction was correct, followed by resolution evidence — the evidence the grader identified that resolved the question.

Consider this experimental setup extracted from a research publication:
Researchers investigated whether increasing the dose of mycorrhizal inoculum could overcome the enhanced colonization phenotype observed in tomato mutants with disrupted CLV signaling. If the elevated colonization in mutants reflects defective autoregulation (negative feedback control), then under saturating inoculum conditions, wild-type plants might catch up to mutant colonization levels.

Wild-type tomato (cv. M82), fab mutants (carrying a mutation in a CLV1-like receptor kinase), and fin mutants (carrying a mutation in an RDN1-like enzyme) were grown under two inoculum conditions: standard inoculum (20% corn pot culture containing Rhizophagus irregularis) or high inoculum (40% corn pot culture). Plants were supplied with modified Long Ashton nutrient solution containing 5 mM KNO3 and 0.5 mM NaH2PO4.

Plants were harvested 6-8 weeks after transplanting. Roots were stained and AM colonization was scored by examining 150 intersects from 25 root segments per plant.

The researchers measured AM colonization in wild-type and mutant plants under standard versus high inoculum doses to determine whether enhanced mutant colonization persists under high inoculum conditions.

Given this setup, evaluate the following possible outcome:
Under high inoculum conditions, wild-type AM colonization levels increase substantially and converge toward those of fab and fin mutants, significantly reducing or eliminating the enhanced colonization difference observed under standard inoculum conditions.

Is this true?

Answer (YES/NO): NO